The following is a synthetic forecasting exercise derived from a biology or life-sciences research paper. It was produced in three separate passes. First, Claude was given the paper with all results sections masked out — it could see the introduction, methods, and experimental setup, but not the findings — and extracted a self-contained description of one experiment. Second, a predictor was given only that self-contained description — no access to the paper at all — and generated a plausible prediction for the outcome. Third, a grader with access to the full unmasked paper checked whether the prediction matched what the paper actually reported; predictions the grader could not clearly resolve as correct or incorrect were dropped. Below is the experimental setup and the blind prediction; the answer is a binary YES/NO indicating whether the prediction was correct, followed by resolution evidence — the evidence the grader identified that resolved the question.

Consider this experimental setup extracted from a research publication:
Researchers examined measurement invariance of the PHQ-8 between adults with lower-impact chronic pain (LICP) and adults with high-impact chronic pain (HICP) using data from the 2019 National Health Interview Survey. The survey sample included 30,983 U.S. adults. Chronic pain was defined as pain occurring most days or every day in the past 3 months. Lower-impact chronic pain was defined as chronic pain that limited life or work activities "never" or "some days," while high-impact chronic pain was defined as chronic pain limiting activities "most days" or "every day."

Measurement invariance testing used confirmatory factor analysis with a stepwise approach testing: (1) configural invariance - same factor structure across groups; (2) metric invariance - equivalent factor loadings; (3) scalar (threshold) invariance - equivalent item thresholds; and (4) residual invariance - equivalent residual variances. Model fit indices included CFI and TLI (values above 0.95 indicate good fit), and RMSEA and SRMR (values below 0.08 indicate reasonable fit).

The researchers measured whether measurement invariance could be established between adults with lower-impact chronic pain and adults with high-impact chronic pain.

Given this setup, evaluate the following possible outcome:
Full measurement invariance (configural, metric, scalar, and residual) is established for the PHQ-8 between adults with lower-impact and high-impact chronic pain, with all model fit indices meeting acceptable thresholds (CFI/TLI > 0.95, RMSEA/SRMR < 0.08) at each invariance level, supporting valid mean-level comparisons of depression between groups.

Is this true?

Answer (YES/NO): NO